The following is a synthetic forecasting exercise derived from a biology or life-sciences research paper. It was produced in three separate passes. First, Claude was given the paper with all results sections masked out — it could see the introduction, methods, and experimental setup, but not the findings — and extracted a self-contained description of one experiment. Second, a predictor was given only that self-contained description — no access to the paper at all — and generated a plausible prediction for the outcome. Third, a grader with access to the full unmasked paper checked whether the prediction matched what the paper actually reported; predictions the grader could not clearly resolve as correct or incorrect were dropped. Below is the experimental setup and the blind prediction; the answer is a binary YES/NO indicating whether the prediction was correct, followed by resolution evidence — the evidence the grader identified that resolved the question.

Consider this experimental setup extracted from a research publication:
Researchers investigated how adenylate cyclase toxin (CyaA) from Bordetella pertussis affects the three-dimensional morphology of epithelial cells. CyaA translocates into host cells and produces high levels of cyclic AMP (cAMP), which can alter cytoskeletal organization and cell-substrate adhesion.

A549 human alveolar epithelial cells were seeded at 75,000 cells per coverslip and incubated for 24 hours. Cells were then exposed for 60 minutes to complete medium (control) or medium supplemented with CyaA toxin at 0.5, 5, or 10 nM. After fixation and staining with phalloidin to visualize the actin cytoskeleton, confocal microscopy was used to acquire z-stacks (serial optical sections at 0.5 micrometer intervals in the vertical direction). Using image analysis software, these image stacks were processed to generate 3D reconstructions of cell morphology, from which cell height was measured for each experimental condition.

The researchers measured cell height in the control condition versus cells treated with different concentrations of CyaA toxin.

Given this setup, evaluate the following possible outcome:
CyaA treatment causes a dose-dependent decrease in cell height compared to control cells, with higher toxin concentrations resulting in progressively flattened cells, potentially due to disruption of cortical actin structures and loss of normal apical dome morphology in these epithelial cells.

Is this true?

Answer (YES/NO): NO